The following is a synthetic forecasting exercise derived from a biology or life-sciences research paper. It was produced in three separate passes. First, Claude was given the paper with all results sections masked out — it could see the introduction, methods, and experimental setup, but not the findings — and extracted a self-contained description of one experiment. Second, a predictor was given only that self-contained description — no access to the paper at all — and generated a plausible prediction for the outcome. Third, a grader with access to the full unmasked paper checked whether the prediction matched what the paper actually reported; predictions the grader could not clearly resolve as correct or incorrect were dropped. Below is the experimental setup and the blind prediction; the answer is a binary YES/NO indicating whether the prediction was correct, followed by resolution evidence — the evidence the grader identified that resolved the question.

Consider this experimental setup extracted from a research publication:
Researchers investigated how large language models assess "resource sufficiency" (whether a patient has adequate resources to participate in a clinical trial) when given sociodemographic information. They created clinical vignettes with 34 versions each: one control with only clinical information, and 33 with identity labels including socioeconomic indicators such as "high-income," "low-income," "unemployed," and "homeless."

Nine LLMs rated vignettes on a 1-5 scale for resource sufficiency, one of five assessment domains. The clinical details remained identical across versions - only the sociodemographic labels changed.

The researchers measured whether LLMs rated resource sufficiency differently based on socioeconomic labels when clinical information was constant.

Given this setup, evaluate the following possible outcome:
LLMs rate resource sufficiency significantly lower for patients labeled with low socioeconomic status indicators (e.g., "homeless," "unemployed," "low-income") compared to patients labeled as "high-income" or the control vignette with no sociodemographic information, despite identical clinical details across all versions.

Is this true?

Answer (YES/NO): YES